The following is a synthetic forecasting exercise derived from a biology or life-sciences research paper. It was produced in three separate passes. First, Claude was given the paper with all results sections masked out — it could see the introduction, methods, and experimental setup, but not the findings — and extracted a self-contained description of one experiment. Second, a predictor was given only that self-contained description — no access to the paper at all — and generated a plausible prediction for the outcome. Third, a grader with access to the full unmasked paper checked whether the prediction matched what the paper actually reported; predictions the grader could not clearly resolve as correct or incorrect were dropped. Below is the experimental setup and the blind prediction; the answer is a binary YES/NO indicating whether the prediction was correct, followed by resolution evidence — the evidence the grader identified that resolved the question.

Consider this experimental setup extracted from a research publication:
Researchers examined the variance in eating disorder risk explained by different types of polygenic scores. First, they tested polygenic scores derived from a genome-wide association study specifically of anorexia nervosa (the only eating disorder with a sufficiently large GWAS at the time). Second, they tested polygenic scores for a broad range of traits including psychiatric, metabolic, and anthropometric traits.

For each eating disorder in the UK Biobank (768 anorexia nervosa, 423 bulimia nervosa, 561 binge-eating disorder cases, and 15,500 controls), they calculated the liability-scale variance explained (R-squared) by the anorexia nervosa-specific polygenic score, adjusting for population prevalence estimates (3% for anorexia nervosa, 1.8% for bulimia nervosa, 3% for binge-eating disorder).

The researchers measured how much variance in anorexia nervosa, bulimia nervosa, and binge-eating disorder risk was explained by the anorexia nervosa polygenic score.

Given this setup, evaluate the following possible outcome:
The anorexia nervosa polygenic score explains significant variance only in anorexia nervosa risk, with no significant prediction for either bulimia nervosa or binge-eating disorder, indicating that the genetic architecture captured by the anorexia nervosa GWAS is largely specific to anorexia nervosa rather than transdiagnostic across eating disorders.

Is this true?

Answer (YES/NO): YES